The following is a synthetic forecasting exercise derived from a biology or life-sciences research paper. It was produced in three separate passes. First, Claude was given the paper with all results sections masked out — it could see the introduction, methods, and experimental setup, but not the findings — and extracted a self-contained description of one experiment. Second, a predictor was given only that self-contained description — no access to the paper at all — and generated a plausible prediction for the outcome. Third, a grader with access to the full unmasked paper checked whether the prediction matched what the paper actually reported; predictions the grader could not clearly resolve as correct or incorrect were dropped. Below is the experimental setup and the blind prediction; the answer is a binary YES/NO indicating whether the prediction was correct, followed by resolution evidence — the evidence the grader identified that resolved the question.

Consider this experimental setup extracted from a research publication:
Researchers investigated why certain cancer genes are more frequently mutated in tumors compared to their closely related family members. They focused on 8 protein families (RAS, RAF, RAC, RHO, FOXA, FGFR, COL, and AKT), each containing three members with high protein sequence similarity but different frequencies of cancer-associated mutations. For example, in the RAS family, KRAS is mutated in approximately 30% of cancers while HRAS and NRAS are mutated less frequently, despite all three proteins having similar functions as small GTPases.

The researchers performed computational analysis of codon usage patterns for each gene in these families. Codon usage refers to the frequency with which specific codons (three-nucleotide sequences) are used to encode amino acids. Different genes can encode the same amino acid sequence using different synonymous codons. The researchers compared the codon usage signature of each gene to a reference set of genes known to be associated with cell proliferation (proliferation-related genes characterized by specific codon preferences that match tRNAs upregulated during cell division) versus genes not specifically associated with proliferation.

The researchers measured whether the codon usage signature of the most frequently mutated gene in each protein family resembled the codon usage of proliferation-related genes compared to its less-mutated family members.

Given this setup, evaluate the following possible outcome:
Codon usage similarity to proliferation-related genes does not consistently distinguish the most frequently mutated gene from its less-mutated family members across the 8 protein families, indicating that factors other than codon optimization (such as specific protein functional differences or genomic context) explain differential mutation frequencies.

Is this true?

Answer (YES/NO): NO